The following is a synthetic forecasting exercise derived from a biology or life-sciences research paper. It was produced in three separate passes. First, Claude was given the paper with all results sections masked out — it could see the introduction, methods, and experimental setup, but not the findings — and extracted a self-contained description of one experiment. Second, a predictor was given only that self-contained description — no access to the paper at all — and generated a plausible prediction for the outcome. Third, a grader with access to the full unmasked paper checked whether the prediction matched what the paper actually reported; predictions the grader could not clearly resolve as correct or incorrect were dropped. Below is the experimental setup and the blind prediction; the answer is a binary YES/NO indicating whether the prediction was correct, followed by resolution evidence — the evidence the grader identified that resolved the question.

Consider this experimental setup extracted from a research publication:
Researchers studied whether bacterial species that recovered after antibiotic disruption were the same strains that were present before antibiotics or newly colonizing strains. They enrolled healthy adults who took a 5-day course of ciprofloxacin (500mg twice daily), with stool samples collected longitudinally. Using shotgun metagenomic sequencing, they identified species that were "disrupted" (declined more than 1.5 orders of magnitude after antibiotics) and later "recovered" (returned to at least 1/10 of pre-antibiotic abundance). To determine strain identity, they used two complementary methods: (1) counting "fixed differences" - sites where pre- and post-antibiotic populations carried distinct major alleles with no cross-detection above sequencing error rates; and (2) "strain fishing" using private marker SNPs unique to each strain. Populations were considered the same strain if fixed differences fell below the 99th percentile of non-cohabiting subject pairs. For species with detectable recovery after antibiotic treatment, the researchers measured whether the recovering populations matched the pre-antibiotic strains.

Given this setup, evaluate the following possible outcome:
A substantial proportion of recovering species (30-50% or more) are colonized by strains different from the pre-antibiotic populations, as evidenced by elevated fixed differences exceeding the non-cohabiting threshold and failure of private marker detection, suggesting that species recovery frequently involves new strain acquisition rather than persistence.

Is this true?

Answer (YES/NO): NO